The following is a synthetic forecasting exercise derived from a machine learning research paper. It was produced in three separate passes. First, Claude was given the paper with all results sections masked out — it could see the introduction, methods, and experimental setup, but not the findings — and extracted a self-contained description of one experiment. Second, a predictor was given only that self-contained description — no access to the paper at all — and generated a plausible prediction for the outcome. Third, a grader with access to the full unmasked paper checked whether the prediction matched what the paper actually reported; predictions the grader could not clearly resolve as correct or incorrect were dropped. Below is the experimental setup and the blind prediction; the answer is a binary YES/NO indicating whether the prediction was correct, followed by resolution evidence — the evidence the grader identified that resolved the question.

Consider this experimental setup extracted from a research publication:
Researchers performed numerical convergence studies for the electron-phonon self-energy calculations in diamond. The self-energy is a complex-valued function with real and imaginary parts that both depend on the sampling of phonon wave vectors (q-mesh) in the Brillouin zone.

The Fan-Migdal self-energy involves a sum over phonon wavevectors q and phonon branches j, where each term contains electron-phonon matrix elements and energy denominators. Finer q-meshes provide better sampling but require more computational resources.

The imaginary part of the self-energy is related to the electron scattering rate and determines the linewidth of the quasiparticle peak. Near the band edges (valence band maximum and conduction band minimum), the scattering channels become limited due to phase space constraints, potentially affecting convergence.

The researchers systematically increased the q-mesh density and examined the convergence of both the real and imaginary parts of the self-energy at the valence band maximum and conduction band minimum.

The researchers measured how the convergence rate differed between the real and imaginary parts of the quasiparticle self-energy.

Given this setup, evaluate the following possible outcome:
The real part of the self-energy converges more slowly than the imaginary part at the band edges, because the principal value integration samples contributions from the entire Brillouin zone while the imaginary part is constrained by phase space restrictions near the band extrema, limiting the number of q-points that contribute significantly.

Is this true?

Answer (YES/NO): NO